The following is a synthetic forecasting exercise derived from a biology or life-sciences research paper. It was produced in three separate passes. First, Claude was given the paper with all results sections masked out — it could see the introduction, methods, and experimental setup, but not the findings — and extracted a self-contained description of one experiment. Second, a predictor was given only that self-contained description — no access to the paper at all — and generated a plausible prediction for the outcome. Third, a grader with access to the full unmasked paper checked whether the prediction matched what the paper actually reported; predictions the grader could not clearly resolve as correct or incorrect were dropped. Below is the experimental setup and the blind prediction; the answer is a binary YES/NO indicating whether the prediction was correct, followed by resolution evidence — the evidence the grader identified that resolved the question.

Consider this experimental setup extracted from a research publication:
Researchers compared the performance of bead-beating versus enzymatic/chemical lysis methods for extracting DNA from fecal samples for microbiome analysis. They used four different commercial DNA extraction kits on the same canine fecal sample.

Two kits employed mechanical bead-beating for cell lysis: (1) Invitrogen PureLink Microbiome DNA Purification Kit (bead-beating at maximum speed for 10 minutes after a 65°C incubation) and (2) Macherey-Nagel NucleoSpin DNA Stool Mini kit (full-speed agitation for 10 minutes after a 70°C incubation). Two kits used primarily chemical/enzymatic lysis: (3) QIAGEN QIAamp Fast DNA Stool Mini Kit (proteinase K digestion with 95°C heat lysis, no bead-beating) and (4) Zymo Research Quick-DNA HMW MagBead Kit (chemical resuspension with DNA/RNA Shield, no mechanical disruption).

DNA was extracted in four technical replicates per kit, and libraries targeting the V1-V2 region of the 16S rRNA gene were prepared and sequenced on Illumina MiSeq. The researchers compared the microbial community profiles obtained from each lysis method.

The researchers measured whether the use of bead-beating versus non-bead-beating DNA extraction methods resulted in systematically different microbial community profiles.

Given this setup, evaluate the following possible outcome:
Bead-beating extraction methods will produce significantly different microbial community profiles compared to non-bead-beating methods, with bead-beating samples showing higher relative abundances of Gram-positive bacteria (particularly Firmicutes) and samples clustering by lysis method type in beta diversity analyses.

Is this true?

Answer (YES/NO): NO